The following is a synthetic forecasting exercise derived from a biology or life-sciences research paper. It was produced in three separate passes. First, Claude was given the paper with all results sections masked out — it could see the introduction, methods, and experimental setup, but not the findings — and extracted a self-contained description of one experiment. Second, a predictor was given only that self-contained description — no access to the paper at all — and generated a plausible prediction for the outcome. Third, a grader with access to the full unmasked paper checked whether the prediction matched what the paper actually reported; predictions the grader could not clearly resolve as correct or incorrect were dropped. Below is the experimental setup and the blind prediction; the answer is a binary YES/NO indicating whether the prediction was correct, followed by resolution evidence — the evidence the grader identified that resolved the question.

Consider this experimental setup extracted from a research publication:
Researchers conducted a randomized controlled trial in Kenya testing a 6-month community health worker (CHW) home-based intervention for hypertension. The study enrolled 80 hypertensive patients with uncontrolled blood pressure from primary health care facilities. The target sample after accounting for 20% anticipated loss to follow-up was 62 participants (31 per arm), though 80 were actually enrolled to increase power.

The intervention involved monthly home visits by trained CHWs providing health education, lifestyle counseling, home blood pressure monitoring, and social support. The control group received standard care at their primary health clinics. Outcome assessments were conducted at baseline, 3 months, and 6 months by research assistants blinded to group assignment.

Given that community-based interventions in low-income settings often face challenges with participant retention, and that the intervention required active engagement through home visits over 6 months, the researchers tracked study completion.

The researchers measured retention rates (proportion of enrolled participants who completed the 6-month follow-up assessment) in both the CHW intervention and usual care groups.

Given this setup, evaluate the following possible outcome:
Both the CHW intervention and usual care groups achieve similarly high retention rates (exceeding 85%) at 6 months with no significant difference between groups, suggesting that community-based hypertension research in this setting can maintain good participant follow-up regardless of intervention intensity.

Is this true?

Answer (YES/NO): NO